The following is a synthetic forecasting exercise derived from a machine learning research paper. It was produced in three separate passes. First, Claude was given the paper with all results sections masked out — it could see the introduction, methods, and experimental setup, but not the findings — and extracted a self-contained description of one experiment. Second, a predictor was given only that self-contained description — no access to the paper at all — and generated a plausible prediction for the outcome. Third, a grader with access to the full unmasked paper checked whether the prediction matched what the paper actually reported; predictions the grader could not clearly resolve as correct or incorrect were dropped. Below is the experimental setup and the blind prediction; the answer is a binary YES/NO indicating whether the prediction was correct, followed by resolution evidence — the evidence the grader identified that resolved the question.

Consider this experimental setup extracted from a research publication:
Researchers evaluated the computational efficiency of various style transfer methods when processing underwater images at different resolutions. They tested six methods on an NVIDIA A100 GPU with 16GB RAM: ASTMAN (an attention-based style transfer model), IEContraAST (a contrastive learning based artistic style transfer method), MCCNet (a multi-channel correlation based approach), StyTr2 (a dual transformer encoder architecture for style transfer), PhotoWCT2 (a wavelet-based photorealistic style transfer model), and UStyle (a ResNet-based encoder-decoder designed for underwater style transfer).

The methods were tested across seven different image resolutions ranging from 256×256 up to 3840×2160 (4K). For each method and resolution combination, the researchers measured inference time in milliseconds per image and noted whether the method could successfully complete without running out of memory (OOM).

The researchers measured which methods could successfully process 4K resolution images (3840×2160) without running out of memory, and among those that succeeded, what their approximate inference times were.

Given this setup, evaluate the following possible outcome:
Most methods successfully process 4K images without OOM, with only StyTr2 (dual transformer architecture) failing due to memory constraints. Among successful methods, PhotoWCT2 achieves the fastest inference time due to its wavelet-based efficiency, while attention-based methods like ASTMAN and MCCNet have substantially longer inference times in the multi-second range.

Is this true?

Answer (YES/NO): NO